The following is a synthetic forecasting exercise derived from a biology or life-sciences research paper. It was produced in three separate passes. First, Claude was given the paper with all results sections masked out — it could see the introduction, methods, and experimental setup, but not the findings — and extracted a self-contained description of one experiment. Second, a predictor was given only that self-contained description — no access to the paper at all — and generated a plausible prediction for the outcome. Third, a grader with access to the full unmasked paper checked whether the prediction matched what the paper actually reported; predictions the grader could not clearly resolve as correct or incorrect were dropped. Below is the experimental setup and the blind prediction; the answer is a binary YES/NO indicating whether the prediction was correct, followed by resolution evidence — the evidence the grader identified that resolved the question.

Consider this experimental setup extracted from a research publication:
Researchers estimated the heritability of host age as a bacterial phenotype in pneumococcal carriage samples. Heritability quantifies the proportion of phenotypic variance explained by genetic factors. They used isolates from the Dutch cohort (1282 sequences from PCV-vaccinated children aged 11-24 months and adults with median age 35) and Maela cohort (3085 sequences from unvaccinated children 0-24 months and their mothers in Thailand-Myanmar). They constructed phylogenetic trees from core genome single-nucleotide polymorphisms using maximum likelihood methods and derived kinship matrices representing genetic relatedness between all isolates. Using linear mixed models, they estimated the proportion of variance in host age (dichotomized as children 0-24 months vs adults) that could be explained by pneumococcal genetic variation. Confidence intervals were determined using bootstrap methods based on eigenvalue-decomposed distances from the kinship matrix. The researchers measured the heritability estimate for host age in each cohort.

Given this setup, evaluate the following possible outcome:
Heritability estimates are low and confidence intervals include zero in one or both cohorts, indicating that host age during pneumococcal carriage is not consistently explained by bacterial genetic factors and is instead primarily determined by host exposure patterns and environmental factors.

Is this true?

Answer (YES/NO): NO